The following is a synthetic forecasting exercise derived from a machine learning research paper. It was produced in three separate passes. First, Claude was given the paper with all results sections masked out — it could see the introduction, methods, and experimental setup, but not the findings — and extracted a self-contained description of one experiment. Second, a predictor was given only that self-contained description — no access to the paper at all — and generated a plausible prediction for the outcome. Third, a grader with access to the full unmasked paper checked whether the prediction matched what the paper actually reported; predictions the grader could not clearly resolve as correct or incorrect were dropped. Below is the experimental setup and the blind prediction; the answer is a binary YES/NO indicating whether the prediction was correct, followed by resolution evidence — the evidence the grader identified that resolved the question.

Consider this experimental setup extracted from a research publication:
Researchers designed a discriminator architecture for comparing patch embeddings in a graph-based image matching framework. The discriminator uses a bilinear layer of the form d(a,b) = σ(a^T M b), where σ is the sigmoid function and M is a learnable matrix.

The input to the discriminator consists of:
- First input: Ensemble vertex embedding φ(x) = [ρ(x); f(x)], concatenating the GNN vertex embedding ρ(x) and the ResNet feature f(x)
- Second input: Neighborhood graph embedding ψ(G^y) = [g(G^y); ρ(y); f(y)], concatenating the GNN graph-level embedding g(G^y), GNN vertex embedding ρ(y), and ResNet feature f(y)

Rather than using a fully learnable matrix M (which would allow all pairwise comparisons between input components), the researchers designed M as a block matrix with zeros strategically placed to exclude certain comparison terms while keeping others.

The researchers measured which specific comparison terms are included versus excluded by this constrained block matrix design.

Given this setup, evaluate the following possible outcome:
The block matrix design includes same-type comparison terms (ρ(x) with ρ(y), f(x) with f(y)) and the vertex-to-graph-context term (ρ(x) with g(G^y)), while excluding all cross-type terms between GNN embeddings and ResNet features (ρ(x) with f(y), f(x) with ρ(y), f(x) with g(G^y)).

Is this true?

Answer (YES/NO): NO